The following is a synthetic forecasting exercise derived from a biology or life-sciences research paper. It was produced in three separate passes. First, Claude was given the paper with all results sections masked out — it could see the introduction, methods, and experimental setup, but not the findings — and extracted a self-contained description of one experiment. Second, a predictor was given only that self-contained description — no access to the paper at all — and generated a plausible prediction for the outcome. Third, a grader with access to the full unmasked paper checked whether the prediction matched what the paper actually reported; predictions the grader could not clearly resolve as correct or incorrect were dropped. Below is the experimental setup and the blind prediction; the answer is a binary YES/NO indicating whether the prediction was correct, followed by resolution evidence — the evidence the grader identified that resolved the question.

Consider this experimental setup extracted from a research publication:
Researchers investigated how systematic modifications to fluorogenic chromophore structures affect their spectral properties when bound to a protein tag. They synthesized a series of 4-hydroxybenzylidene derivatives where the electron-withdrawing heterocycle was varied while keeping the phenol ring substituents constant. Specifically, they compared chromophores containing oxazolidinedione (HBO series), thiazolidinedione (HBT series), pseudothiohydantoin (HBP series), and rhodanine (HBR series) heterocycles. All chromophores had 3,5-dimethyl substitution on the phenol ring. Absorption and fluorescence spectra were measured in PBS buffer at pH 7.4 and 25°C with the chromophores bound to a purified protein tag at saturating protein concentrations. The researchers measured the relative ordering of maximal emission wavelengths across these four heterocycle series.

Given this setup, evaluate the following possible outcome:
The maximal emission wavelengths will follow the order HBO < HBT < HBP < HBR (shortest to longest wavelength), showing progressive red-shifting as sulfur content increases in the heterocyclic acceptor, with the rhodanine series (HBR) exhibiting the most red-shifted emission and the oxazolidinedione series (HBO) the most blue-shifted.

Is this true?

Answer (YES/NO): YES